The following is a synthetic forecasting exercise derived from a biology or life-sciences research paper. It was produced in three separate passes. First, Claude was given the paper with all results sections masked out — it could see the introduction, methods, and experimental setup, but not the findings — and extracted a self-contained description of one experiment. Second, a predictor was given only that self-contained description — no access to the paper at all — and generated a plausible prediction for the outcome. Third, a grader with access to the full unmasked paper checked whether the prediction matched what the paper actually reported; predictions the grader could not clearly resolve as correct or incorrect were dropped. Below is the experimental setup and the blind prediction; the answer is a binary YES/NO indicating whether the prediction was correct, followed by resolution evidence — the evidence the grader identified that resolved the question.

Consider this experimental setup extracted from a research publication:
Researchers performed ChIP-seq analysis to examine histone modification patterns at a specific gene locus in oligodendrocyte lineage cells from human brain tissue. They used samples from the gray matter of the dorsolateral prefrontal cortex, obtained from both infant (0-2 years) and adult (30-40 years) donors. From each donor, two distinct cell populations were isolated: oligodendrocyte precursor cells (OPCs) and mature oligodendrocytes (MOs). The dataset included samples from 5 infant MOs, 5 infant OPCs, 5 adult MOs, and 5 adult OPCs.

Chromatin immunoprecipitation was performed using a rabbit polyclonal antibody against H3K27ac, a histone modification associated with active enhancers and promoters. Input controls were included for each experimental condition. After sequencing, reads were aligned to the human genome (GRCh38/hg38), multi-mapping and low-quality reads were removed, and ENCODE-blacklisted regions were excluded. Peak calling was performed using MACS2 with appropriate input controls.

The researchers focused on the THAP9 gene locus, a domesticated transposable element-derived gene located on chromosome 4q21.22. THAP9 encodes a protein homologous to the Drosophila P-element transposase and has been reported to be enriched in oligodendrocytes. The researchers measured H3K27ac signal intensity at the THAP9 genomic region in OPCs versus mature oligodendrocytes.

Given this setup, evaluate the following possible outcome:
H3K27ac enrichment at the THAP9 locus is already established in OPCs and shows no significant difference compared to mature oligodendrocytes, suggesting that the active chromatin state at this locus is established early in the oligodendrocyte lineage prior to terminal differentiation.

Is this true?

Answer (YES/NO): NO